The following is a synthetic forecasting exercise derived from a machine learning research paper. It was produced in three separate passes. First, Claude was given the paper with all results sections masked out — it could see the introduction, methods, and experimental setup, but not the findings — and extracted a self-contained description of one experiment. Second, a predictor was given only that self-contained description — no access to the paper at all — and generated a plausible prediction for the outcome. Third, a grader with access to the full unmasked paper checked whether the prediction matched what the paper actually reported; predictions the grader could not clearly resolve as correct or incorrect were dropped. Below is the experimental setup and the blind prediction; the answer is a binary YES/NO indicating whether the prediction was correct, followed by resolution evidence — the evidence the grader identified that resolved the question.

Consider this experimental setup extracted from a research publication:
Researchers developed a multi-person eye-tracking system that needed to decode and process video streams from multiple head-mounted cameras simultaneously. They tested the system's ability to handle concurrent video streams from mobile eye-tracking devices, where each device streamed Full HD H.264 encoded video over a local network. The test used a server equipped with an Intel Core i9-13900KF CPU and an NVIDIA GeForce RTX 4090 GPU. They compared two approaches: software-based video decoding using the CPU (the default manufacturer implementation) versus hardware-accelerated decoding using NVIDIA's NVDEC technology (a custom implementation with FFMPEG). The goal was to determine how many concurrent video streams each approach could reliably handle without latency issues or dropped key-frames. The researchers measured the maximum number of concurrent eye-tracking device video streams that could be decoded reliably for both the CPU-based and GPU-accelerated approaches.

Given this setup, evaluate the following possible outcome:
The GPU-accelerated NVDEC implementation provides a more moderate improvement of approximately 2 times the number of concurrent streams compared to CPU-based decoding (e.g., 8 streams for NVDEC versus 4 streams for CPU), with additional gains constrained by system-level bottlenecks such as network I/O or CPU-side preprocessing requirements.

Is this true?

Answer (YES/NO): NO